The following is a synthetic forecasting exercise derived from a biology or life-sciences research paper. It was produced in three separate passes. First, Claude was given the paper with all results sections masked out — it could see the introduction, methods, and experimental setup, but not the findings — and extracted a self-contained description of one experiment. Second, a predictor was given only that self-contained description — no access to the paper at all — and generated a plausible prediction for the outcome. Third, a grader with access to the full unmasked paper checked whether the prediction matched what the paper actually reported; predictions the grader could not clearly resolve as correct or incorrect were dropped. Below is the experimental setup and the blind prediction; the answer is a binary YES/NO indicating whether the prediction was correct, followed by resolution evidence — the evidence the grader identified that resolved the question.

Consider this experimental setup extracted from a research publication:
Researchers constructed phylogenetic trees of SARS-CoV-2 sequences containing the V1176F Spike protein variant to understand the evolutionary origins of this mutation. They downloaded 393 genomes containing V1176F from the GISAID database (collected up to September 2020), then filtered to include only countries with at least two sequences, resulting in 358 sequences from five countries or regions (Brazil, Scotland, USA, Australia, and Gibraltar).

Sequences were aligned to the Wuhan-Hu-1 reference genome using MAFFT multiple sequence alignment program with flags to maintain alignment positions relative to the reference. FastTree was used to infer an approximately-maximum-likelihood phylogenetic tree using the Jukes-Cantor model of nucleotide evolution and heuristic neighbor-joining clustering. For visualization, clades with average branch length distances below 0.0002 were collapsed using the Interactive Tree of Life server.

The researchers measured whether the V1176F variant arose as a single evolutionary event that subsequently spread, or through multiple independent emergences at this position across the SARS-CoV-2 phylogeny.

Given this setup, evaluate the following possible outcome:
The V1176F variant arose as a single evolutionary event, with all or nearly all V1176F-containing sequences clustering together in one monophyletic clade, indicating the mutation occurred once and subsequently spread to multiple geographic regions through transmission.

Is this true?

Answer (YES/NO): NO